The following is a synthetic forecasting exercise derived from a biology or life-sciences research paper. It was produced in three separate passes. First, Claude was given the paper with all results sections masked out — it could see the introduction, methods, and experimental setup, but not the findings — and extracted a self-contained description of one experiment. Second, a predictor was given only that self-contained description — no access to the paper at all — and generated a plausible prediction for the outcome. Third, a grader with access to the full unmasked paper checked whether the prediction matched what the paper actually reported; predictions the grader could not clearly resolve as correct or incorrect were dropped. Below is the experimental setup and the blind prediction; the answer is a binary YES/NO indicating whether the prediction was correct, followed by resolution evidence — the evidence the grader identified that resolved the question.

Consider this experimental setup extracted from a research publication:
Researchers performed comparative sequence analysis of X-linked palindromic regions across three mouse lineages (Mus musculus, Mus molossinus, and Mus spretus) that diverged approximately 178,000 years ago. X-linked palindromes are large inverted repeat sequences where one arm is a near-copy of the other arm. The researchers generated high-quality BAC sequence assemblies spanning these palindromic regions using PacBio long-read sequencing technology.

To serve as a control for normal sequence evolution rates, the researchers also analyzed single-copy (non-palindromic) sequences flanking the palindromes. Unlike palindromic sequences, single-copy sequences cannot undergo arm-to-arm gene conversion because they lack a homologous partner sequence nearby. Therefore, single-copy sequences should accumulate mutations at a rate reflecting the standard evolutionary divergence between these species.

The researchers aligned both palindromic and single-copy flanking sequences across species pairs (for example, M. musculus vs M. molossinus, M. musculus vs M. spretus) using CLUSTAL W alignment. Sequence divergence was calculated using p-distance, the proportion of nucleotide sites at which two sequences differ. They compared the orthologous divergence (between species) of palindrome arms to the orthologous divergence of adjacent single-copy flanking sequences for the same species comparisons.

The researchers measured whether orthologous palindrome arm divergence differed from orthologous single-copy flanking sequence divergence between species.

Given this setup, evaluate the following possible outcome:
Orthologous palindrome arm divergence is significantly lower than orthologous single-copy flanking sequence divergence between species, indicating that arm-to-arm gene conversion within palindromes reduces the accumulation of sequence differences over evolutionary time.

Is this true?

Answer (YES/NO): NO